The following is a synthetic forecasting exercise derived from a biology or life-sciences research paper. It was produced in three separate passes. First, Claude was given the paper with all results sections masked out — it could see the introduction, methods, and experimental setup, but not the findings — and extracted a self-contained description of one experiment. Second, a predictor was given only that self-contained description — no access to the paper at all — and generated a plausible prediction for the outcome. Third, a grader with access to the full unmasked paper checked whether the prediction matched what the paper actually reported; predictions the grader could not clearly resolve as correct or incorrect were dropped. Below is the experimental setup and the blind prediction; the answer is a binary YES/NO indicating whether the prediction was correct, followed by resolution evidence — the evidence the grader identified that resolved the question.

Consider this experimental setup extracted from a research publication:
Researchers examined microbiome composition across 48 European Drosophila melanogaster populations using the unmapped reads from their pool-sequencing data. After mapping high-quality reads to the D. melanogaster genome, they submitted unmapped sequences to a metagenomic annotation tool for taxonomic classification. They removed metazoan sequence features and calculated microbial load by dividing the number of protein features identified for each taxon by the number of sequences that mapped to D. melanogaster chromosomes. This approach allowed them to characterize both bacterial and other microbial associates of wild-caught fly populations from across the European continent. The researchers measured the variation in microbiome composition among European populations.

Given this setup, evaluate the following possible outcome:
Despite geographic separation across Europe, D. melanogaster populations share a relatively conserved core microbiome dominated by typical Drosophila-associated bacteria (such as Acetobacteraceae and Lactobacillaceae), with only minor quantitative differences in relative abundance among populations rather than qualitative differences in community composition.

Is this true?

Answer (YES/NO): NO